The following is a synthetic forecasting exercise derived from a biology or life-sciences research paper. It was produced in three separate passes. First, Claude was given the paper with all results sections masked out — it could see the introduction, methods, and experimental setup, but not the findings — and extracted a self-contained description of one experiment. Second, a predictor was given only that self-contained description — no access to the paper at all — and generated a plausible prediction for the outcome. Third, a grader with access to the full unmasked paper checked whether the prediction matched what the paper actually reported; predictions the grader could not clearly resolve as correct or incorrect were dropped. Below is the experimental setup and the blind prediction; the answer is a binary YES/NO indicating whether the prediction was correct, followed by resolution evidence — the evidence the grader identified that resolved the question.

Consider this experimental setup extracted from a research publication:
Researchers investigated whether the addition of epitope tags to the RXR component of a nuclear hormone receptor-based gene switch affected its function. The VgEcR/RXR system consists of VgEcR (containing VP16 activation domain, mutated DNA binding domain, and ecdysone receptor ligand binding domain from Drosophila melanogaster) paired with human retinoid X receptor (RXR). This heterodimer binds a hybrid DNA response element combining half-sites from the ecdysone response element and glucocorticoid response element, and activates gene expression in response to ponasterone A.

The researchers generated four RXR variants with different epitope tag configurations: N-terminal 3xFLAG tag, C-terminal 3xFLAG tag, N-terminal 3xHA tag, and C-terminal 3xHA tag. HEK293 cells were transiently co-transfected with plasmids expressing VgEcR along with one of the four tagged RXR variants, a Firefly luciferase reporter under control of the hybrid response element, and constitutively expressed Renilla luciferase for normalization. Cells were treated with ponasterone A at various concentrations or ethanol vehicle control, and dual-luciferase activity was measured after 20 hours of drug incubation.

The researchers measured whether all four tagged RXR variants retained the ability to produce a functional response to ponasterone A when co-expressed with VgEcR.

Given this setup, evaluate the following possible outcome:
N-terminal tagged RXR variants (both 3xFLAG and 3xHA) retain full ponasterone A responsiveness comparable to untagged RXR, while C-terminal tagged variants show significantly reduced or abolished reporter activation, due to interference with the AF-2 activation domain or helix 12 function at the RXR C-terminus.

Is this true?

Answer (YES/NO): NO